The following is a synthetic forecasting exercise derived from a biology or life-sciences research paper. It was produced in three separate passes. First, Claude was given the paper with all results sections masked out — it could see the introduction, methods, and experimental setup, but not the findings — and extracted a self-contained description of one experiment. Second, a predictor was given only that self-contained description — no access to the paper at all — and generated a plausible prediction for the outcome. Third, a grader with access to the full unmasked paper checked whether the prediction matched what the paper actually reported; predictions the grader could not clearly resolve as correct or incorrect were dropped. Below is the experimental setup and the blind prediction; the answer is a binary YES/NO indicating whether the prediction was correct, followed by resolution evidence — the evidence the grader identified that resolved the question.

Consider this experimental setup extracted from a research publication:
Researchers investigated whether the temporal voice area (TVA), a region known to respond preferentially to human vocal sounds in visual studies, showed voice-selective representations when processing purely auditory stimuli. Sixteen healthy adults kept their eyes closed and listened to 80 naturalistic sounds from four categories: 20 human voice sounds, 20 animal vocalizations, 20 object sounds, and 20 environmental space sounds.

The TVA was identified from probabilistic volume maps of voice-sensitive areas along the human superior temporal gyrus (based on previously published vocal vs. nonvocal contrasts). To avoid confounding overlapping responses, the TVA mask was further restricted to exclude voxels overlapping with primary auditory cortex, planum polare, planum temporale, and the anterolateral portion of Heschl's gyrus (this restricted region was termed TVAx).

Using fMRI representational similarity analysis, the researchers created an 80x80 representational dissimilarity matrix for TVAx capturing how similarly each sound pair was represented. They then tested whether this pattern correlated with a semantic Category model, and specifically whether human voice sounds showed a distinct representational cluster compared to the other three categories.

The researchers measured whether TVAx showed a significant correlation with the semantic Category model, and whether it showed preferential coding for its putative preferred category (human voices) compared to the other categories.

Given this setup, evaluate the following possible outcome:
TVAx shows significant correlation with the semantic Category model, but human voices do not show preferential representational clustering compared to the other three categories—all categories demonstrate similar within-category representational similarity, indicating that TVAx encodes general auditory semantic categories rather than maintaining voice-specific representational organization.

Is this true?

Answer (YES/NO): NO